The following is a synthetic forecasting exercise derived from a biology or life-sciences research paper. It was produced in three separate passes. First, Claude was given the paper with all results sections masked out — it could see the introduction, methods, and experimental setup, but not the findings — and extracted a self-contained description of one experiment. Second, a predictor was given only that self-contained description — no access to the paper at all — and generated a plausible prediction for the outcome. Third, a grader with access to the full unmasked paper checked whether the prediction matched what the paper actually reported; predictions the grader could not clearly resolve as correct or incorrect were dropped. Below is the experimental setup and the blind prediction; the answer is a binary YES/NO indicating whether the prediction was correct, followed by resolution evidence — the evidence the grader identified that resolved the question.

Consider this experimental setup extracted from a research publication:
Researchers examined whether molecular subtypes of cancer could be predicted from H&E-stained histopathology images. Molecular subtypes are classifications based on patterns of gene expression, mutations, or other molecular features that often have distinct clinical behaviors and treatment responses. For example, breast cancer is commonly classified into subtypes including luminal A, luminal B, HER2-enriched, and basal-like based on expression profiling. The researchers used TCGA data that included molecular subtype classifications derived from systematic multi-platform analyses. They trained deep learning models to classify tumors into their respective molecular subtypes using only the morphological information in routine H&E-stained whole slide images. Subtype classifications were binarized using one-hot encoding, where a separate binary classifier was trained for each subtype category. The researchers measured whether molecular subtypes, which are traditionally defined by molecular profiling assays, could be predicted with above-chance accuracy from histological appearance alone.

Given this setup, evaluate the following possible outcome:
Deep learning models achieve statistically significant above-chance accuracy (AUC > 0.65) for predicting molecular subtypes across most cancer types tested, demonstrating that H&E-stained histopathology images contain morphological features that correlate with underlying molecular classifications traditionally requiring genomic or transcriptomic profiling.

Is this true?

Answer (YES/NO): NO